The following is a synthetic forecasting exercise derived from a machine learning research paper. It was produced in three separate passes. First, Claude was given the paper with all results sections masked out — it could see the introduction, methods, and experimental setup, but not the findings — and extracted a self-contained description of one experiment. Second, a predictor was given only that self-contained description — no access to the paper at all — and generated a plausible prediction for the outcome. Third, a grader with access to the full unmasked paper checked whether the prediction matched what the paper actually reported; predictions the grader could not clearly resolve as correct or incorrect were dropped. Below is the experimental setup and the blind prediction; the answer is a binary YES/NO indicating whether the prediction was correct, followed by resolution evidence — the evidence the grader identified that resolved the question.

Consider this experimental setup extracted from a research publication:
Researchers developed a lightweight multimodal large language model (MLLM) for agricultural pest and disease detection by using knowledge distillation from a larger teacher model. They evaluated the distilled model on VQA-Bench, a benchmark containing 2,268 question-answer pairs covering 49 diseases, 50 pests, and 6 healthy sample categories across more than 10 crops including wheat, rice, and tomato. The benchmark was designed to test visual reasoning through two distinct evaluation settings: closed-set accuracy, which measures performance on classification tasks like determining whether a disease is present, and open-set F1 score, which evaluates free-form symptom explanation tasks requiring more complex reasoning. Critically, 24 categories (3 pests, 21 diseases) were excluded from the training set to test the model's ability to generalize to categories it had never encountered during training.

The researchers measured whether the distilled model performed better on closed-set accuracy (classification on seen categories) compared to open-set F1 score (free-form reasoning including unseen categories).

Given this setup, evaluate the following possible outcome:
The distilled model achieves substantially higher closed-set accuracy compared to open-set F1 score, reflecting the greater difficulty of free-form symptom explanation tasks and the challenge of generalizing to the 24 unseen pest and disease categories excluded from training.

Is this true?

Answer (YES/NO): YES